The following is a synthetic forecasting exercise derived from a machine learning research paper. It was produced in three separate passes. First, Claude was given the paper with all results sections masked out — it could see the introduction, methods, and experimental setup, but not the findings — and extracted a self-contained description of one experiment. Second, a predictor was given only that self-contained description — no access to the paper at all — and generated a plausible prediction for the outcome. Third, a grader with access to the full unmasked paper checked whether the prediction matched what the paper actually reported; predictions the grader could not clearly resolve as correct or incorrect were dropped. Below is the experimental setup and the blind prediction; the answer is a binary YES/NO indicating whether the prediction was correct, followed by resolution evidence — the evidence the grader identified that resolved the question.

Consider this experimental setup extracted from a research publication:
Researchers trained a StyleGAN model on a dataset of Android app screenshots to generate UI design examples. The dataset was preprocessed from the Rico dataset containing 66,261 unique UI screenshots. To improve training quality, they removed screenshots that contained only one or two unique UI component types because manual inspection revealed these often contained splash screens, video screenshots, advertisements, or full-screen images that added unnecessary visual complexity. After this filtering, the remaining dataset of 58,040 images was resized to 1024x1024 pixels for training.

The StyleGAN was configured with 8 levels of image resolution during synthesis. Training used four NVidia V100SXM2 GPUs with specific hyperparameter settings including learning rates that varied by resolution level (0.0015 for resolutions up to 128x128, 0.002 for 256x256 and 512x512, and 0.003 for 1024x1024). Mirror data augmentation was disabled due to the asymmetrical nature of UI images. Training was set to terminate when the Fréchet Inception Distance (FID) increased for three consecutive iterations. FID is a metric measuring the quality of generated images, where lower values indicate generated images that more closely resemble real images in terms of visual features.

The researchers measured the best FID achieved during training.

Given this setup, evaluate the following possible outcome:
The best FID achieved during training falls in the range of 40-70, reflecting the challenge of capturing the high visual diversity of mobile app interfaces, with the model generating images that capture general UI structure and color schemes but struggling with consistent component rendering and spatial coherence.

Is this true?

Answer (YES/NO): YES